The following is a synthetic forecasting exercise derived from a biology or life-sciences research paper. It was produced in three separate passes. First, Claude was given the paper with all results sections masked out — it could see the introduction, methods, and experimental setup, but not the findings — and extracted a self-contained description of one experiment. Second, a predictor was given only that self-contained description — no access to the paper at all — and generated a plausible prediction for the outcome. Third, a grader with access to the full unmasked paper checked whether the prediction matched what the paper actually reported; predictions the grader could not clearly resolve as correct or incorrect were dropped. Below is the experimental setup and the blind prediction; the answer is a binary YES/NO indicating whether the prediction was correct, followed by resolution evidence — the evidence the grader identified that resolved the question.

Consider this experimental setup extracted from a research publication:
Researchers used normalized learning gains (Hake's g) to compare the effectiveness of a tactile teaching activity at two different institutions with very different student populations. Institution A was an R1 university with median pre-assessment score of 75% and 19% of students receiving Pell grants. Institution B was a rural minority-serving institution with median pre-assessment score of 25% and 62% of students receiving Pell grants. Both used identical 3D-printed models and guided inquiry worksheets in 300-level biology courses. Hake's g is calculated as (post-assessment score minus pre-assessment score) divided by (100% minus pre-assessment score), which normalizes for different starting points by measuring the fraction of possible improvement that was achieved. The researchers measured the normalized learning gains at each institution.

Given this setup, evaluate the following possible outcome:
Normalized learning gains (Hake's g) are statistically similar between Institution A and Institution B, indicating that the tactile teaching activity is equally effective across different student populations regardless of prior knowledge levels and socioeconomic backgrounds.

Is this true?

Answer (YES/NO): NO